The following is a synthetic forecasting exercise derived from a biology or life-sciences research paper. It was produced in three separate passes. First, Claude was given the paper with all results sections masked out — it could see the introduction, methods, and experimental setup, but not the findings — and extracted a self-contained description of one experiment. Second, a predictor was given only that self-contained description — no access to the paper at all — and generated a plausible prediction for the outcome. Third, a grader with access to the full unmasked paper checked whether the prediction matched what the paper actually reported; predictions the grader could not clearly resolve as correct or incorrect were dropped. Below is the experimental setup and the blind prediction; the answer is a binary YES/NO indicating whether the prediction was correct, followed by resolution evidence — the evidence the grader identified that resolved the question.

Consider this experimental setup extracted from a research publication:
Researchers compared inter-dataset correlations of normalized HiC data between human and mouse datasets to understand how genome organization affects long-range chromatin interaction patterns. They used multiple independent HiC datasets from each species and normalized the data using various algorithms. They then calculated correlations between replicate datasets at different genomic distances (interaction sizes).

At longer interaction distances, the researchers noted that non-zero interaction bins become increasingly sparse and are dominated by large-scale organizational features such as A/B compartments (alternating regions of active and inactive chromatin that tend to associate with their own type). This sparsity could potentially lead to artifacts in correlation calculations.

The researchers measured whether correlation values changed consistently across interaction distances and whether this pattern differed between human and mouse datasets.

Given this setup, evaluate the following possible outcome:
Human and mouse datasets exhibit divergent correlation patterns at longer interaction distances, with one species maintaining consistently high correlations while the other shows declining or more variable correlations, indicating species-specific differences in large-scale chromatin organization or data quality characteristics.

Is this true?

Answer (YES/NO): NO